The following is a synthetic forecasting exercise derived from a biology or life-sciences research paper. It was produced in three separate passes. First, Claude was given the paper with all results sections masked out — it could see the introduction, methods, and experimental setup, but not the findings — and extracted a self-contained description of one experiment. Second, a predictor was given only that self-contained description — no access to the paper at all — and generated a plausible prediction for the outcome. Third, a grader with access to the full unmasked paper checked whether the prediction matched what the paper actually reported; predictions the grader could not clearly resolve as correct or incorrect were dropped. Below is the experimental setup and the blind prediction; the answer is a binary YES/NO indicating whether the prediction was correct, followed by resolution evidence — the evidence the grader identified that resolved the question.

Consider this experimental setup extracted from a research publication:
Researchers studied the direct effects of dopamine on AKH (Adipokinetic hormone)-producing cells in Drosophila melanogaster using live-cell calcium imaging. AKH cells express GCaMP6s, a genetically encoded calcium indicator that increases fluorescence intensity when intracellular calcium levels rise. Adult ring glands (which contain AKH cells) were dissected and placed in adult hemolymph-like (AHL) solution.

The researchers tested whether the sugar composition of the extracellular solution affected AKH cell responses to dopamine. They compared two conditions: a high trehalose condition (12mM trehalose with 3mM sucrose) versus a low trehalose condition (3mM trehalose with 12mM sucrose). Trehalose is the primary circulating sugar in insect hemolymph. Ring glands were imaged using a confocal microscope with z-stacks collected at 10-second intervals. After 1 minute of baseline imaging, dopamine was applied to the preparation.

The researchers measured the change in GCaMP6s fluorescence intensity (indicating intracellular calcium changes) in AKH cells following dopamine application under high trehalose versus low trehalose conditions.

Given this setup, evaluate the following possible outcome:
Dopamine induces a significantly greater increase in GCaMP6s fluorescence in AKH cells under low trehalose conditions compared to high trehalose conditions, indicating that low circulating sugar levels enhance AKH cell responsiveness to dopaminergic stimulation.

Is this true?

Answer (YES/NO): YES